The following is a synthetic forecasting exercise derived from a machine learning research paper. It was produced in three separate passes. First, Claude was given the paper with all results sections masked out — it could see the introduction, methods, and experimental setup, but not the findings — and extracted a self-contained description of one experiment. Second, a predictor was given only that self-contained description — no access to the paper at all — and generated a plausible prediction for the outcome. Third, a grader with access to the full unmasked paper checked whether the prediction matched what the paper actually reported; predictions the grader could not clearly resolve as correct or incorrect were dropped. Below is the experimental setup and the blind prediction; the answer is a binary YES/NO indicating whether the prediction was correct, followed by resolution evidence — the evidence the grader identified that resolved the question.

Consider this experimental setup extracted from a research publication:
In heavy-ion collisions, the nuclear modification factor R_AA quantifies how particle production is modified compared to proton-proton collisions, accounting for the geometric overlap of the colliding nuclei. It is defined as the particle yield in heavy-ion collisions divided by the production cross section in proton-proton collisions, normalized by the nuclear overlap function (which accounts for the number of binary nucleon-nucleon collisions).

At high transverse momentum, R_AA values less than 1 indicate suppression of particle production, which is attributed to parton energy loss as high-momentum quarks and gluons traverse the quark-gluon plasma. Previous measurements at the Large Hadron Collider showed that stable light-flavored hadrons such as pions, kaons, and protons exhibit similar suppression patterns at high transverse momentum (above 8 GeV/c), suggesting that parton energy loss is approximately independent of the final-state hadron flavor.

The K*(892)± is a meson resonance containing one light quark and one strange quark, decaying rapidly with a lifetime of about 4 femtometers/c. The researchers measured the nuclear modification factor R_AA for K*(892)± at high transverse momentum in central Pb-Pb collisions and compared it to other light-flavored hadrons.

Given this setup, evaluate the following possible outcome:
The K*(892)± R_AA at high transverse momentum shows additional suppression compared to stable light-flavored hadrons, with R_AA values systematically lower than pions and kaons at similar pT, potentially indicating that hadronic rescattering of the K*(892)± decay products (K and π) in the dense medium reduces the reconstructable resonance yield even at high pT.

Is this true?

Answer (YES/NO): NO